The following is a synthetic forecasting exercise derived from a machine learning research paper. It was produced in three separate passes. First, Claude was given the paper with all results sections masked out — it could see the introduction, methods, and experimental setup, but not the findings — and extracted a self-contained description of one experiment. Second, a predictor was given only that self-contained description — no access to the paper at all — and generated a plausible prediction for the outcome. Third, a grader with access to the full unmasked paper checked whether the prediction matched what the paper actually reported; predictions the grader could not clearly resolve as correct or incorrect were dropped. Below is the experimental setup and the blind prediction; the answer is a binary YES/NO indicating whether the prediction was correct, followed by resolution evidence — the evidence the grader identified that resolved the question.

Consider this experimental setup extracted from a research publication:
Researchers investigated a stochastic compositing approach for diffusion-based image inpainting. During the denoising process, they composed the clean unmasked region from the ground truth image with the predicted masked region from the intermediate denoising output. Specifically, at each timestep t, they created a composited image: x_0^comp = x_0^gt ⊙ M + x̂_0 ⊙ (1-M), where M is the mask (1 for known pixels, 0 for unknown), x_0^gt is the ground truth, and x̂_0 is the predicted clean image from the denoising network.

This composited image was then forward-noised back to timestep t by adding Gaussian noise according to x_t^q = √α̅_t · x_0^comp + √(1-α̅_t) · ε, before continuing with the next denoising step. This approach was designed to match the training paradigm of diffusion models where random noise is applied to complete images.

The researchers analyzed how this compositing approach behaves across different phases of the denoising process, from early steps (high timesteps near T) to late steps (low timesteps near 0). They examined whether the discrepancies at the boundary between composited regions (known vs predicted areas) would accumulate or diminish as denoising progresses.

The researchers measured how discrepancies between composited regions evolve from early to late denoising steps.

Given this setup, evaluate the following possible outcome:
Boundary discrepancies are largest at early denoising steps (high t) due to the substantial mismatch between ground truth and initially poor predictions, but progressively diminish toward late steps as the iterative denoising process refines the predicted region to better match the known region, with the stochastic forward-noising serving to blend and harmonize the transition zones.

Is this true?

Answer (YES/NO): NO